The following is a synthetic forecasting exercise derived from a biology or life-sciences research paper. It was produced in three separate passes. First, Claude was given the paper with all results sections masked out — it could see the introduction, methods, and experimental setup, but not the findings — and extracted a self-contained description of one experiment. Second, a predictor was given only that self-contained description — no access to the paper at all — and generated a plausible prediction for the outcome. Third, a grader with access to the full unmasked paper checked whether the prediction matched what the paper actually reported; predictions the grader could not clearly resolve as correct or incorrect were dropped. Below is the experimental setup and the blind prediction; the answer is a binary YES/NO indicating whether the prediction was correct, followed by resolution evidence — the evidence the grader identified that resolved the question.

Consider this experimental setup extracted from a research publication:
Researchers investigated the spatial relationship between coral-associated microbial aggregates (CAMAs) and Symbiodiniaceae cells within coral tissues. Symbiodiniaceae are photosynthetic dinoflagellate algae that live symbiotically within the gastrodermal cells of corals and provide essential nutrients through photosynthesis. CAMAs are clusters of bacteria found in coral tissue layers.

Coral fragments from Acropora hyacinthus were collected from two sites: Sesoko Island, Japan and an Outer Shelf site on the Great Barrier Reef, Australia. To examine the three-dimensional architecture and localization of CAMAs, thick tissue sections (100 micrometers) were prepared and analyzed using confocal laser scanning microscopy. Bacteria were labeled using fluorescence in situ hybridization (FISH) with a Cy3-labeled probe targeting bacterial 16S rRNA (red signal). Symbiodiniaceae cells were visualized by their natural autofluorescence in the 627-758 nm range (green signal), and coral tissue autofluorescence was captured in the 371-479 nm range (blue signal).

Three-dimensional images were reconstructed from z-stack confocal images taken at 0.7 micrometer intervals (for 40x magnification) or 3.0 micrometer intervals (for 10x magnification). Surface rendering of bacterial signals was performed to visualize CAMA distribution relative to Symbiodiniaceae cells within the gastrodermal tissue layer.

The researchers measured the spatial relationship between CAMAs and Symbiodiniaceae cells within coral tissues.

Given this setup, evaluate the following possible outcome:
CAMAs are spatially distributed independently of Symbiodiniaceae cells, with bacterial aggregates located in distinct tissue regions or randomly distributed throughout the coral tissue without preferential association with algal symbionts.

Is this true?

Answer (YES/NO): NO